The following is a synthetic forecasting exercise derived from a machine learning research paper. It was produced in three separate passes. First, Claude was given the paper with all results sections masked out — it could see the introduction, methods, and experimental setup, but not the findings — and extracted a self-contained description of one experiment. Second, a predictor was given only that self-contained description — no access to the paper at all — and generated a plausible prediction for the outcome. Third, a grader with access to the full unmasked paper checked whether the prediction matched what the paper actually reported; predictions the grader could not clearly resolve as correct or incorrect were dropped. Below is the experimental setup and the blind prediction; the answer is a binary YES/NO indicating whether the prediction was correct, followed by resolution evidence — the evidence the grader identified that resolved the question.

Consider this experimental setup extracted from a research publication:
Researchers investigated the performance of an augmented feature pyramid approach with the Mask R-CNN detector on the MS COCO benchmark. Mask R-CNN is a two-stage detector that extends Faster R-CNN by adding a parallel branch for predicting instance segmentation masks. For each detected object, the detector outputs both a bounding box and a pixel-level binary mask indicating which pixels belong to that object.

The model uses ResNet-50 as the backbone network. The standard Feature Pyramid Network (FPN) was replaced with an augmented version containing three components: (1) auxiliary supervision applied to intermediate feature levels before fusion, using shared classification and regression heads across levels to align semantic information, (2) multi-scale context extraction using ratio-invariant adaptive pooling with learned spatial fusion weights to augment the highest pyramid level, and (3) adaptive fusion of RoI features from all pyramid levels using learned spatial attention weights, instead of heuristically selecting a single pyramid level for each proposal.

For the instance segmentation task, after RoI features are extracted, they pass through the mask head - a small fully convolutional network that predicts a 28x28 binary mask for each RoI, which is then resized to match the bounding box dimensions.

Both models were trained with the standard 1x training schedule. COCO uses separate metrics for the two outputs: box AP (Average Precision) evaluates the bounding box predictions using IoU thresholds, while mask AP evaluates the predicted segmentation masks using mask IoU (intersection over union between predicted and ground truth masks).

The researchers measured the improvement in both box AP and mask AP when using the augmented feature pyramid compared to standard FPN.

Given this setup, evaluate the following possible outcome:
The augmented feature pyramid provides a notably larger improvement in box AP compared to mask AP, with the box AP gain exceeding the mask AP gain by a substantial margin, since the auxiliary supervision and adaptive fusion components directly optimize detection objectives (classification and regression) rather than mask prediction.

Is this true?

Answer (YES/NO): NO